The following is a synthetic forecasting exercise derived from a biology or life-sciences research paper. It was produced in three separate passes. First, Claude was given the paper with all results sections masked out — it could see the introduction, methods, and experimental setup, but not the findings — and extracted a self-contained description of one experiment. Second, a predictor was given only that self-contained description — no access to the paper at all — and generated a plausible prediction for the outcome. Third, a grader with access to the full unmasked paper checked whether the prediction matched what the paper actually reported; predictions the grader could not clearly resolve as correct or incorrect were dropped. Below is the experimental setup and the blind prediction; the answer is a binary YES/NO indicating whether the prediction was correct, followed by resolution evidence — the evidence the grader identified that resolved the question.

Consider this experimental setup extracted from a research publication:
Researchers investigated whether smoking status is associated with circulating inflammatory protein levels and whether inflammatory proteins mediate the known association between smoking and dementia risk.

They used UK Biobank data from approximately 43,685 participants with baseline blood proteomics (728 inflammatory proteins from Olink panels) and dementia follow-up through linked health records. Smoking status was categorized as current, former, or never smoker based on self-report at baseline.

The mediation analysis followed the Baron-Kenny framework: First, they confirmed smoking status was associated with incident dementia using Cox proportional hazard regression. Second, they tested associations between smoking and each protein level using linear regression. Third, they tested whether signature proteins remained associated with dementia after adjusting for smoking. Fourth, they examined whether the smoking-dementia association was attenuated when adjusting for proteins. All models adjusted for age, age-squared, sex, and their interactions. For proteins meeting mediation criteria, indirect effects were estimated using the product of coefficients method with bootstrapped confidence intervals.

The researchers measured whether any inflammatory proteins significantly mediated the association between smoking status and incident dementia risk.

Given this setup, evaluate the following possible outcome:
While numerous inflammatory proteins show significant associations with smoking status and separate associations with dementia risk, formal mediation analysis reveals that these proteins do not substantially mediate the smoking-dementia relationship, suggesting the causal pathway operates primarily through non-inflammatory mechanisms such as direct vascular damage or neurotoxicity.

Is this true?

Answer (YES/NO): NO